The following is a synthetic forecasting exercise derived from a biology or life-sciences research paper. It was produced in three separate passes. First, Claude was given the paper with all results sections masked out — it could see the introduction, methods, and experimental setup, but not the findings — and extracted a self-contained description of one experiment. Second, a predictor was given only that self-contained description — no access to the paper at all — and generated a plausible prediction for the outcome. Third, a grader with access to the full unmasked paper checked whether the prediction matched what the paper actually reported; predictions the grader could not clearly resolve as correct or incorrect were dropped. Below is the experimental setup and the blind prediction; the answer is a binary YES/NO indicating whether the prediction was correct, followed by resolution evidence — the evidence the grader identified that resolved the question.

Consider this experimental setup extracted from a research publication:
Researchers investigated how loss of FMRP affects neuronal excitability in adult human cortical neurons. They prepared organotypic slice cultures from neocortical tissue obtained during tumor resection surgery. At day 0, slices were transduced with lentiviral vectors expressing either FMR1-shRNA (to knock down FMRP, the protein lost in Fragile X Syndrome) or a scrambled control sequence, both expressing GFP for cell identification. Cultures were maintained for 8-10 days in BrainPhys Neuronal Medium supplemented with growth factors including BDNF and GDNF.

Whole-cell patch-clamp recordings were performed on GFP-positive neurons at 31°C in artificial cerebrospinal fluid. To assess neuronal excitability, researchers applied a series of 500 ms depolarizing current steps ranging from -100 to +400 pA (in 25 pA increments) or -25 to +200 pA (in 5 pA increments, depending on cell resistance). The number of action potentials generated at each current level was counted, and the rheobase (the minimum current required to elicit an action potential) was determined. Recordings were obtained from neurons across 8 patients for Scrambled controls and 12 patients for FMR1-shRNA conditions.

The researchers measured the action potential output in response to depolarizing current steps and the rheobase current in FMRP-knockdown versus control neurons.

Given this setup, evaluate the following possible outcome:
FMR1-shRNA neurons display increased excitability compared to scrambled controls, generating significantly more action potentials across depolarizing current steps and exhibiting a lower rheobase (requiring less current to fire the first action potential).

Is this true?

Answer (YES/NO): YES